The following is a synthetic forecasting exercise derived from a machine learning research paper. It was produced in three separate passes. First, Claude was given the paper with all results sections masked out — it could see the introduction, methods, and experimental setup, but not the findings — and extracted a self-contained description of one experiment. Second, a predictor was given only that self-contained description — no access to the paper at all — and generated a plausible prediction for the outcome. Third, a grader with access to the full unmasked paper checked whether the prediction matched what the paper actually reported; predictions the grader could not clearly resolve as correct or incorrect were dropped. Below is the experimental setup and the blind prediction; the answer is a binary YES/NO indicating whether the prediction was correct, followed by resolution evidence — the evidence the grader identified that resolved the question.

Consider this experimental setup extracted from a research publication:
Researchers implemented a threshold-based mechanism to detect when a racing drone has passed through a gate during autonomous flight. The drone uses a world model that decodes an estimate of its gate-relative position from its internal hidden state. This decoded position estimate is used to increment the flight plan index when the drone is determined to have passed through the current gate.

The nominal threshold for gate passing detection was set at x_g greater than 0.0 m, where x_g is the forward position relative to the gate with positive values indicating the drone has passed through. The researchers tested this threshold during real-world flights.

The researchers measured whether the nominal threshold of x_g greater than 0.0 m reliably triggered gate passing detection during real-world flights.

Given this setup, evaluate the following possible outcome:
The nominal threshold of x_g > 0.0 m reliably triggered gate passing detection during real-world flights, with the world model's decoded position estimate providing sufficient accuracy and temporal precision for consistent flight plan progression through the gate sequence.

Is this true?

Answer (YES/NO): NO